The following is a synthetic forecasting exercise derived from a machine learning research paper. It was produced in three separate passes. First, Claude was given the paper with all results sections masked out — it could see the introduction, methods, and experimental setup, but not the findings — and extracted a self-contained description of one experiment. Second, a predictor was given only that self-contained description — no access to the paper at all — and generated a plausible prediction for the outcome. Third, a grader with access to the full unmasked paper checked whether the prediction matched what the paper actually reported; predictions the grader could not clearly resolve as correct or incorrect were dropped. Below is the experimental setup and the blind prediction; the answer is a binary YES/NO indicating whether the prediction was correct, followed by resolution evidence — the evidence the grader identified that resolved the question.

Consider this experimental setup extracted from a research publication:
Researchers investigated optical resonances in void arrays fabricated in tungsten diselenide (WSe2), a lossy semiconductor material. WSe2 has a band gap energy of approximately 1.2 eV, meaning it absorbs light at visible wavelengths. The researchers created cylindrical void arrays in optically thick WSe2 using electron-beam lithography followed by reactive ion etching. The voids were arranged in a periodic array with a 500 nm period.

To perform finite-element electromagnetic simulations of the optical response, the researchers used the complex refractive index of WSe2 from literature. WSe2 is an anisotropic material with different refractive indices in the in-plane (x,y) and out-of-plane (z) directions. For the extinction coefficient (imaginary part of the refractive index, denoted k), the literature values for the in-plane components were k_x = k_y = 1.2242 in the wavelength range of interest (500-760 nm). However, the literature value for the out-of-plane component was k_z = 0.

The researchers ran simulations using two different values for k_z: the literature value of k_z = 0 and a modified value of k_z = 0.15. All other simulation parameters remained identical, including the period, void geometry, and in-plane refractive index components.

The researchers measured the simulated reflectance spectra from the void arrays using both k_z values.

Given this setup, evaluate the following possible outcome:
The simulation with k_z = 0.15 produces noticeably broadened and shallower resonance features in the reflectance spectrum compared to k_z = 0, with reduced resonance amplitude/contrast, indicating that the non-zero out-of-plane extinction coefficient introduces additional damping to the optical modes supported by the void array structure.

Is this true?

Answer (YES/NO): NO